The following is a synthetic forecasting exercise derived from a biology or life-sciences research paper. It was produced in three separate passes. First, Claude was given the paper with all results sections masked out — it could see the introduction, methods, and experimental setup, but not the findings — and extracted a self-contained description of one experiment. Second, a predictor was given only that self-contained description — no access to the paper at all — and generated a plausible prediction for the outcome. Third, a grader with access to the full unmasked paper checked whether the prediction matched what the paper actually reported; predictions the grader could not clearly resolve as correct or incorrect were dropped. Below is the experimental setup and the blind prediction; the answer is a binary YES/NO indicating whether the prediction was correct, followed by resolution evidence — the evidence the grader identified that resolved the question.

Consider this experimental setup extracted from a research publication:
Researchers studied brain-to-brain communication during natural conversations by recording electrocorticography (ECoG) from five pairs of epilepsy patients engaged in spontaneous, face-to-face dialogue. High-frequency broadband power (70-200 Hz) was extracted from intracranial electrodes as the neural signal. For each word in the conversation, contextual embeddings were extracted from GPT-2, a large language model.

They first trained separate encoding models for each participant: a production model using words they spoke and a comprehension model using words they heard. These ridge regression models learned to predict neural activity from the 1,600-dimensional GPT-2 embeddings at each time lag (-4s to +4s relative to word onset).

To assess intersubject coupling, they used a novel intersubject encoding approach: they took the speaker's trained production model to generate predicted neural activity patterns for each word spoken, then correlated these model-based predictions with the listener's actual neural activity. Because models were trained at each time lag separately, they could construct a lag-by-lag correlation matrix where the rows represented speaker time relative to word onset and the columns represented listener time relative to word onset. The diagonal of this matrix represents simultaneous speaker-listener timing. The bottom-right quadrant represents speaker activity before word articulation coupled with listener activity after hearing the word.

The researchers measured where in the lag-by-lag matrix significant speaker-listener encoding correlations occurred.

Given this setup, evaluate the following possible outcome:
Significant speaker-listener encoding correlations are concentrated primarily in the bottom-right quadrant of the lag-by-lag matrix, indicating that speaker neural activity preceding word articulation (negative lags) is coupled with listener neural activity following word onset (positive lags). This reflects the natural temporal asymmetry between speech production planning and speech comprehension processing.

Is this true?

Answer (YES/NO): YES